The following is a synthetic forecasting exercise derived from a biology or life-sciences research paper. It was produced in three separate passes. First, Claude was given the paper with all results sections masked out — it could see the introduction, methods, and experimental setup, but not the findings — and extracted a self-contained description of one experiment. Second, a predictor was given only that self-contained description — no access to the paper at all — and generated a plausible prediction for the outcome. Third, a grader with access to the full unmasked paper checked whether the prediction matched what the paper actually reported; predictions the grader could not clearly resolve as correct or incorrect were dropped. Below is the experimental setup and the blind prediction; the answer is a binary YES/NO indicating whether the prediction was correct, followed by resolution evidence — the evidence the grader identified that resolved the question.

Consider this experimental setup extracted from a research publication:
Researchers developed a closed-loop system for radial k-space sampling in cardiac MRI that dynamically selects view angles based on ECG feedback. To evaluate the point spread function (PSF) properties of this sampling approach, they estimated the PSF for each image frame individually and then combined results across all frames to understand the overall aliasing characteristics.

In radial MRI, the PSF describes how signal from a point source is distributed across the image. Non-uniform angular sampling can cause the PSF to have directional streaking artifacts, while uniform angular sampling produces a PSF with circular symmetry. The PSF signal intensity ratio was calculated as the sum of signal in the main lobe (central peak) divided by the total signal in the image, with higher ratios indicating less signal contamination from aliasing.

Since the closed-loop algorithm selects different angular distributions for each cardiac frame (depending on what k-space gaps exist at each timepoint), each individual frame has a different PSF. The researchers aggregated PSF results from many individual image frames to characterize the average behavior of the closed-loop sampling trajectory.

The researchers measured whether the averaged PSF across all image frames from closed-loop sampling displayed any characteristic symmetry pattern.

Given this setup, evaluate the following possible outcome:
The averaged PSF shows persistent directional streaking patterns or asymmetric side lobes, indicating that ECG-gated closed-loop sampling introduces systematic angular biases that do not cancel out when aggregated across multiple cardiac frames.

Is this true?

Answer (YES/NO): NO